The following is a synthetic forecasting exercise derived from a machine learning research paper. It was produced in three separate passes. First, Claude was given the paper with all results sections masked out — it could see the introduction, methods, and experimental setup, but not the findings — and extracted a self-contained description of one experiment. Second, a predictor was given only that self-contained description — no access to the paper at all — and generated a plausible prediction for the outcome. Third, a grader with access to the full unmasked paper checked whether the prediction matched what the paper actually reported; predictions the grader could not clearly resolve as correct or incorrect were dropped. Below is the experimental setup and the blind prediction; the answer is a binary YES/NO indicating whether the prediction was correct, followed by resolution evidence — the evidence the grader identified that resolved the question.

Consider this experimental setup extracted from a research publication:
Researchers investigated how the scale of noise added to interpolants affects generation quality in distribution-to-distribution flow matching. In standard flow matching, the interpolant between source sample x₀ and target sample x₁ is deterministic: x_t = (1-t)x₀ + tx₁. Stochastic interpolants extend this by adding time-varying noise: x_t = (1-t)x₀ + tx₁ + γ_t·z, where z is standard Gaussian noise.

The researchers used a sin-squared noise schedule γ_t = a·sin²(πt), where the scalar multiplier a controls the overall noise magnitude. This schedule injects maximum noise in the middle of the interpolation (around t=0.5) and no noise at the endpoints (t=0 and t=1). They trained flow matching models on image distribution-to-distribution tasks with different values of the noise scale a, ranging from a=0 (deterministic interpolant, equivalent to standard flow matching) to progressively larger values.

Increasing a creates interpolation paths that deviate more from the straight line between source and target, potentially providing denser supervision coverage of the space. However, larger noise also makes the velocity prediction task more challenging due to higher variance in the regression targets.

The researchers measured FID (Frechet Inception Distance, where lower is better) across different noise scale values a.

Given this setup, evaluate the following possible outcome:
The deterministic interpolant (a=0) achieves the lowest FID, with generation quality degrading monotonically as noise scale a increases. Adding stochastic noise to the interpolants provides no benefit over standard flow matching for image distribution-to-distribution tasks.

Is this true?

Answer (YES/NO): NO